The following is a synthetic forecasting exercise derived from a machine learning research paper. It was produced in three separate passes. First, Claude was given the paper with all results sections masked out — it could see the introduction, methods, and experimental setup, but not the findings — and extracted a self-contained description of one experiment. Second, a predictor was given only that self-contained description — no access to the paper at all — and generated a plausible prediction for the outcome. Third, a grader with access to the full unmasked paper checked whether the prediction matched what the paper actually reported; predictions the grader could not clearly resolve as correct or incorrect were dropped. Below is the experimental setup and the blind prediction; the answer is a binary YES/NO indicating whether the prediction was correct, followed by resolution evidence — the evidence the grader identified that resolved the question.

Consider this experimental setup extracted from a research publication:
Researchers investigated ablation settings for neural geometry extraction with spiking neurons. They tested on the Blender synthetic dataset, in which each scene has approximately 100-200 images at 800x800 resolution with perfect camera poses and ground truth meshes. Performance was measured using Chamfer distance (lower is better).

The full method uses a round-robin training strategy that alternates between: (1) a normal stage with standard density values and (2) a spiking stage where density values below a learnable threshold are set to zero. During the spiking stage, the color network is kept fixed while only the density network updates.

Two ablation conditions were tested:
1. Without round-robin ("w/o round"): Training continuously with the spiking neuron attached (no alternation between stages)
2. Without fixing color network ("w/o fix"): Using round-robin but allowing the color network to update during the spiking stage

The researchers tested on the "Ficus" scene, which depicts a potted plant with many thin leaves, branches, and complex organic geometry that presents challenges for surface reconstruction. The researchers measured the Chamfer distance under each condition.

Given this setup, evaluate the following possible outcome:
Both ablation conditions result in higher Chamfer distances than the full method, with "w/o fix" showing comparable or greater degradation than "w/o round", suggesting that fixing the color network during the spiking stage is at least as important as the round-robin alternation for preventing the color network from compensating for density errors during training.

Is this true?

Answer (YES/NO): NO